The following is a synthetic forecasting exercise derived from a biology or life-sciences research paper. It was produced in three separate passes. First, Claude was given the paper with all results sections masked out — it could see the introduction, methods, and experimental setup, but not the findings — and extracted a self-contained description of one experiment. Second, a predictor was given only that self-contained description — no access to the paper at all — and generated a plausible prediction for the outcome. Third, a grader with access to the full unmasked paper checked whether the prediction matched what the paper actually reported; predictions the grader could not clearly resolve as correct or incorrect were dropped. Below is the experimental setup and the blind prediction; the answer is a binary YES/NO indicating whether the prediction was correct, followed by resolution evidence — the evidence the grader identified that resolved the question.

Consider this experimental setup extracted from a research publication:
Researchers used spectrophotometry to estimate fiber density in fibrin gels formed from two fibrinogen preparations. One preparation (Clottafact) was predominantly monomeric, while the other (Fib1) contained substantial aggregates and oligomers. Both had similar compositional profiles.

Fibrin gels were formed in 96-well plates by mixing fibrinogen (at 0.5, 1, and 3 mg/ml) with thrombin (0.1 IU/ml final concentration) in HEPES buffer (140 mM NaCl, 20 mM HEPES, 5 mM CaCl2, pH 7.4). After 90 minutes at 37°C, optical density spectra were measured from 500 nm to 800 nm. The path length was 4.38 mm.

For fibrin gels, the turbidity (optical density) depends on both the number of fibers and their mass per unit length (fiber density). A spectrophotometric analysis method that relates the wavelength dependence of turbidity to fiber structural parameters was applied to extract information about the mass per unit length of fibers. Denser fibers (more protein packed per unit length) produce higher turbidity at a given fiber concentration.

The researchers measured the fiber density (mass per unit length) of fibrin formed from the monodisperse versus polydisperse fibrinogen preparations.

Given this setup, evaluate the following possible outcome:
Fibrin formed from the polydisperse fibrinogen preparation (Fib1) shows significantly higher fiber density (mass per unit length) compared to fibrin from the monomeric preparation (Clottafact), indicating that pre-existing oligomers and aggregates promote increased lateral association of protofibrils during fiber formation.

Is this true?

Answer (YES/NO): NO